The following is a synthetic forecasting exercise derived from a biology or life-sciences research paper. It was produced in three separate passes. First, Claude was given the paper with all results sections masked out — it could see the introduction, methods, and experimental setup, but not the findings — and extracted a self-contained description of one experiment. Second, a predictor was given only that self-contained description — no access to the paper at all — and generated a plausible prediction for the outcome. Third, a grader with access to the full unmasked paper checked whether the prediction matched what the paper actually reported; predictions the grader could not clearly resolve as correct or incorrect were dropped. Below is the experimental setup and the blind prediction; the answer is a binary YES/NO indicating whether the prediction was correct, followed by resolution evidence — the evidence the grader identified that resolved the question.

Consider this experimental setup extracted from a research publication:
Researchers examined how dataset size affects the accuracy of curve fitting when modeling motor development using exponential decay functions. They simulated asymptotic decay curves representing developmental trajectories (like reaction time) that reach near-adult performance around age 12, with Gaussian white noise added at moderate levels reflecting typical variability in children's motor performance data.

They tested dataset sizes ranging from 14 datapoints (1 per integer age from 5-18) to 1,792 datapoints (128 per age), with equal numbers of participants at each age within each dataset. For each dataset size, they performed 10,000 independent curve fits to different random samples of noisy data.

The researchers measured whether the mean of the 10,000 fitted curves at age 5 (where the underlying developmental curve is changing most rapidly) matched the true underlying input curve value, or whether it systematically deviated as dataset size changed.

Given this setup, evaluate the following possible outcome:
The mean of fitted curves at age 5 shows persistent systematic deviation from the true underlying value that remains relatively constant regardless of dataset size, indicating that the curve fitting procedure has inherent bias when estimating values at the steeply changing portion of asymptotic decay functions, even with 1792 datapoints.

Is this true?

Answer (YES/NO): NO